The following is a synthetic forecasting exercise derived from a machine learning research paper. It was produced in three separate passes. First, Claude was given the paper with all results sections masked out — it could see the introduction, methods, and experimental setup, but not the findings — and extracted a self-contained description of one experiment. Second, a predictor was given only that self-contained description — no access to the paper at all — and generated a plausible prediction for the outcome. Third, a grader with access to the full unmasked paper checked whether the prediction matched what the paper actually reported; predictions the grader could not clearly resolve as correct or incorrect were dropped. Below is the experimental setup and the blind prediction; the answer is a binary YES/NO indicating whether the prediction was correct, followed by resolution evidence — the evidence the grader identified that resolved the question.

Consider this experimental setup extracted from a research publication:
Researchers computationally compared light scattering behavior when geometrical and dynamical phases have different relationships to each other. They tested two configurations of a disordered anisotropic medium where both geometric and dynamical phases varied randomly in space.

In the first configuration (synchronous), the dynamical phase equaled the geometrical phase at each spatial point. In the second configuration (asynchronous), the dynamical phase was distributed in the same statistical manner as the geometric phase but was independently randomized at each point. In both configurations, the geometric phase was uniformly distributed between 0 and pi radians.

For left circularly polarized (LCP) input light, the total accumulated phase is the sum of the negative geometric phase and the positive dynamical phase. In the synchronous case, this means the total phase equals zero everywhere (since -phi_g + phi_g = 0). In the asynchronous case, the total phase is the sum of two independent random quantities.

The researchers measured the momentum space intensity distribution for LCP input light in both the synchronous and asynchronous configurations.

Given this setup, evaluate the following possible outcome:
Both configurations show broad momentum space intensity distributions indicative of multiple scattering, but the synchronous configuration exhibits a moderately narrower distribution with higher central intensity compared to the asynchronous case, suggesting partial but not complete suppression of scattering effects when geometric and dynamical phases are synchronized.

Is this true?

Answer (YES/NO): NO